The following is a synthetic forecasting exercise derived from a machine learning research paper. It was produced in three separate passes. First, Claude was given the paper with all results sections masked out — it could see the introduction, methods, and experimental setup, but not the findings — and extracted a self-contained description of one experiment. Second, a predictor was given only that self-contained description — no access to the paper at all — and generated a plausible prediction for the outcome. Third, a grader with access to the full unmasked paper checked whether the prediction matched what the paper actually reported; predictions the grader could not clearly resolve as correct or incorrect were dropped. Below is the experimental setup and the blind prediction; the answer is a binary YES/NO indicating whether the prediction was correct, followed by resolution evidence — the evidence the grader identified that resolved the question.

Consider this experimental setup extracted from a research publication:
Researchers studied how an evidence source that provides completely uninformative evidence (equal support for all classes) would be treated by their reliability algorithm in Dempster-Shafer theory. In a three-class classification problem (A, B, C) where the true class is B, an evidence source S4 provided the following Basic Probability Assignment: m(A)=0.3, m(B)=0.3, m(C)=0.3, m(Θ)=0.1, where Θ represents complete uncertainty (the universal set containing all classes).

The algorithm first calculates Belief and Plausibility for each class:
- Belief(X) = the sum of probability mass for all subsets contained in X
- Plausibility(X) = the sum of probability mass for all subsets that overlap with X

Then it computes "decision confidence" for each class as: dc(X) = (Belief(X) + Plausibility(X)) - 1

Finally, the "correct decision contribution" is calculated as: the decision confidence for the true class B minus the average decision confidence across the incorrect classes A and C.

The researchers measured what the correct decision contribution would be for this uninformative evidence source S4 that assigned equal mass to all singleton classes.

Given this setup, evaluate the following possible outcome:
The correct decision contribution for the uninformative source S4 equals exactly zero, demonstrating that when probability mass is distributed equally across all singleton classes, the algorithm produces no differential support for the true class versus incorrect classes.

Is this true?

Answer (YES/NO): YES